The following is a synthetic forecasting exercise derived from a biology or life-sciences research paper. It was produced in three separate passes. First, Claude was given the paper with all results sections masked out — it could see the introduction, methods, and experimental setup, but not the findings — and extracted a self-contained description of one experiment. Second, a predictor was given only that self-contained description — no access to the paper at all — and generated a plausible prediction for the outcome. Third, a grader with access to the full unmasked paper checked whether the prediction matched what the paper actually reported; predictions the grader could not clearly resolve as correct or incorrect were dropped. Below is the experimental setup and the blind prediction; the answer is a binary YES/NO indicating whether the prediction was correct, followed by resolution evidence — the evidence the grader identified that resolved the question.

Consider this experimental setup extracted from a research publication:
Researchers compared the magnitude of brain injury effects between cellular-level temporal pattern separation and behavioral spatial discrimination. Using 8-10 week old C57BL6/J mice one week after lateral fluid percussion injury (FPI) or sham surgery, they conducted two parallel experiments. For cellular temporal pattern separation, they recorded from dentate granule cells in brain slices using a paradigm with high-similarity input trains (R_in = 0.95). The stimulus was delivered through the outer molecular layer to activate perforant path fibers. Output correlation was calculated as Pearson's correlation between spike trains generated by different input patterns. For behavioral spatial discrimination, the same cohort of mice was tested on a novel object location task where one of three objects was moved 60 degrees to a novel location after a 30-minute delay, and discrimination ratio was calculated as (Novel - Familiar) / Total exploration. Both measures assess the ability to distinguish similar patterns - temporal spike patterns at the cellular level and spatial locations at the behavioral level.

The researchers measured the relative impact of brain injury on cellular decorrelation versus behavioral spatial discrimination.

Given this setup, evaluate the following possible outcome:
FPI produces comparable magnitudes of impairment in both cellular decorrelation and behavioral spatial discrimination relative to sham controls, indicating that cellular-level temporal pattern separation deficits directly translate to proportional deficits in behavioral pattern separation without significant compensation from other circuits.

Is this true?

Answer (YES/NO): NO